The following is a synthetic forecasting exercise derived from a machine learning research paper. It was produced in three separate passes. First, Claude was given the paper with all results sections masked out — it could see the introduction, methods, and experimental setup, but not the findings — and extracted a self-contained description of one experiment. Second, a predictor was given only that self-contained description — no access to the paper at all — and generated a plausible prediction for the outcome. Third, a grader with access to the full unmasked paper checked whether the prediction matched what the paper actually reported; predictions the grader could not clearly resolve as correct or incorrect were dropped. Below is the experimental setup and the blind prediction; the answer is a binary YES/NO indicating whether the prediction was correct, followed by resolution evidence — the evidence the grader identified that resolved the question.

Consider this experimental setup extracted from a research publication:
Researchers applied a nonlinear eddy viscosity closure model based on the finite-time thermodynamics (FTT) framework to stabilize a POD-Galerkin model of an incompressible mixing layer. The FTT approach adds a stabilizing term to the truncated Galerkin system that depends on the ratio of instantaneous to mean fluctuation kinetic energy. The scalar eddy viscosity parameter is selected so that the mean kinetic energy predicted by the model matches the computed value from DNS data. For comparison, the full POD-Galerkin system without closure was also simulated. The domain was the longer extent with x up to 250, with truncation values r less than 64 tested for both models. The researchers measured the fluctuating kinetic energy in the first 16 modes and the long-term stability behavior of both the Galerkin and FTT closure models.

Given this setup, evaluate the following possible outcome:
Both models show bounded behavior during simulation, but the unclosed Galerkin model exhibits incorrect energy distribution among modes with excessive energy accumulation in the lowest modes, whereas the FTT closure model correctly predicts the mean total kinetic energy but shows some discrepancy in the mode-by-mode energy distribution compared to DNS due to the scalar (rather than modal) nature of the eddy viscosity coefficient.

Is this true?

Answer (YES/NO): NO